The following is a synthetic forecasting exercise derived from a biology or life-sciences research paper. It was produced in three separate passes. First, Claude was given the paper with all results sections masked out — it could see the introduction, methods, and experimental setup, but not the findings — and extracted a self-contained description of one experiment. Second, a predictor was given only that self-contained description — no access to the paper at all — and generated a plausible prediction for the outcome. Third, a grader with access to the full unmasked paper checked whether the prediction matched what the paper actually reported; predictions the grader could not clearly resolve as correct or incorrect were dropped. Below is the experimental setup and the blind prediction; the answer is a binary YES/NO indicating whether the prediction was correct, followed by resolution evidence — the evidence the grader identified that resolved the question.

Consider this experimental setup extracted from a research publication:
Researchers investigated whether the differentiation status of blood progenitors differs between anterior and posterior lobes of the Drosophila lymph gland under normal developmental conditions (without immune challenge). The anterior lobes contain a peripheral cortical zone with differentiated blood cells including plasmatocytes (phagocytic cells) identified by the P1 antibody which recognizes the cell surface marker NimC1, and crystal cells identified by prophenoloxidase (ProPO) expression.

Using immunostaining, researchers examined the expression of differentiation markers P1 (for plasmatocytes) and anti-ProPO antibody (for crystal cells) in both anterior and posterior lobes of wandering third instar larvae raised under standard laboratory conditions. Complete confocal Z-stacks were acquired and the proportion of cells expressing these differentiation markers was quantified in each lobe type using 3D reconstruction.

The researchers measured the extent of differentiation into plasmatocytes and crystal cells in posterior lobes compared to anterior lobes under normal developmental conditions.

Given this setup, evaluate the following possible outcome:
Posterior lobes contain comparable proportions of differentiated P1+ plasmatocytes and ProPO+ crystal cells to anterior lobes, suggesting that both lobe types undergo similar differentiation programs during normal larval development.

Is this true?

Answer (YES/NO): NO